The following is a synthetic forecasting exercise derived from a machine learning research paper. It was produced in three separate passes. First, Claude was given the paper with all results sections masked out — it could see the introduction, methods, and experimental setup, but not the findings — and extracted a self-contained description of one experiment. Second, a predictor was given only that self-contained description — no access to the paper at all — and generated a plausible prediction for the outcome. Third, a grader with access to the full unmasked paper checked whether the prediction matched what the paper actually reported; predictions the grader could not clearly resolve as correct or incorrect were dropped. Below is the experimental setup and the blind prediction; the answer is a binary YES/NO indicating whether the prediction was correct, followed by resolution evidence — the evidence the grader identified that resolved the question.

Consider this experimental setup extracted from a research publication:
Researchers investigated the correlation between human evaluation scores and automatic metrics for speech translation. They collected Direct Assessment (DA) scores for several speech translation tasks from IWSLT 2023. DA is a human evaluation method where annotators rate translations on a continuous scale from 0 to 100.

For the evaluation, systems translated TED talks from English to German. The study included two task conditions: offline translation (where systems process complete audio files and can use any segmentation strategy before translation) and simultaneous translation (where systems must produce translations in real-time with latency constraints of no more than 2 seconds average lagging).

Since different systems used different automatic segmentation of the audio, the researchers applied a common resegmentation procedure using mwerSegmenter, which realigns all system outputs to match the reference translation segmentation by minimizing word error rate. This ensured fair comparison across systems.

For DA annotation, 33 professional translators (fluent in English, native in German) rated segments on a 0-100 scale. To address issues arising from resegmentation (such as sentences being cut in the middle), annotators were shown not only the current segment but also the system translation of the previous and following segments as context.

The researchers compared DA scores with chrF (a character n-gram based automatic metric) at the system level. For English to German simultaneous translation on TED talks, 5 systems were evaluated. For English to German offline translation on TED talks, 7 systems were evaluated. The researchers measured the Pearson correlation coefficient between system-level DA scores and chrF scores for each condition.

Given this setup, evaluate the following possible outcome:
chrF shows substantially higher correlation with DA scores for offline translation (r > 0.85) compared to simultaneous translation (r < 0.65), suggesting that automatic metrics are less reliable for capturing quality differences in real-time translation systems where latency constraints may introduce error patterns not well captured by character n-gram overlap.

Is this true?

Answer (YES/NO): NO